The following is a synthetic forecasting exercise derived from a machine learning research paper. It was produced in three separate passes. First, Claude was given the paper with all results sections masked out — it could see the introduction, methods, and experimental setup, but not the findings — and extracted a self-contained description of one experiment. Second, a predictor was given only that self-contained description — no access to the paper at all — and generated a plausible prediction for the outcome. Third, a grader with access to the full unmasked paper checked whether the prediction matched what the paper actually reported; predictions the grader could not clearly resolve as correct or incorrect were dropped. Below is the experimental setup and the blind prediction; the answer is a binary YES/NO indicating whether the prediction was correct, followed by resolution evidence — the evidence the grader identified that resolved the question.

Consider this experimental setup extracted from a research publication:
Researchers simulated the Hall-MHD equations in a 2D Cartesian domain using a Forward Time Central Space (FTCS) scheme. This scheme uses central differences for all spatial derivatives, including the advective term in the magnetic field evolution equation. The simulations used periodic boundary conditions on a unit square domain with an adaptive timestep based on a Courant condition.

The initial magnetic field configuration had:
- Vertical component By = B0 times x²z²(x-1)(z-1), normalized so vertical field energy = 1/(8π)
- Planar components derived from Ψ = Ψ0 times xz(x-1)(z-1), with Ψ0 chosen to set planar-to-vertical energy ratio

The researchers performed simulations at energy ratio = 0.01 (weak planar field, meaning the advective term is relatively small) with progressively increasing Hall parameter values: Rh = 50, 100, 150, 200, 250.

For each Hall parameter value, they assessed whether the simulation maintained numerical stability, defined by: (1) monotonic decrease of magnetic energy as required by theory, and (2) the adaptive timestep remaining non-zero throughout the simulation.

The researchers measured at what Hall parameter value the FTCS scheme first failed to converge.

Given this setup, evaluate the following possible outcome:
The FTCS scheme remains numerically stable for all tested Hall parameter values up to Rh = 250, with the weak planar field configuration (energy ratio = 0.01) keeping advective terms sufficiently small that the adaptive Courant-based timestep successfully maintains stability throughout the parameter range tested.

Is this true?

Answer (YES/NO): NO